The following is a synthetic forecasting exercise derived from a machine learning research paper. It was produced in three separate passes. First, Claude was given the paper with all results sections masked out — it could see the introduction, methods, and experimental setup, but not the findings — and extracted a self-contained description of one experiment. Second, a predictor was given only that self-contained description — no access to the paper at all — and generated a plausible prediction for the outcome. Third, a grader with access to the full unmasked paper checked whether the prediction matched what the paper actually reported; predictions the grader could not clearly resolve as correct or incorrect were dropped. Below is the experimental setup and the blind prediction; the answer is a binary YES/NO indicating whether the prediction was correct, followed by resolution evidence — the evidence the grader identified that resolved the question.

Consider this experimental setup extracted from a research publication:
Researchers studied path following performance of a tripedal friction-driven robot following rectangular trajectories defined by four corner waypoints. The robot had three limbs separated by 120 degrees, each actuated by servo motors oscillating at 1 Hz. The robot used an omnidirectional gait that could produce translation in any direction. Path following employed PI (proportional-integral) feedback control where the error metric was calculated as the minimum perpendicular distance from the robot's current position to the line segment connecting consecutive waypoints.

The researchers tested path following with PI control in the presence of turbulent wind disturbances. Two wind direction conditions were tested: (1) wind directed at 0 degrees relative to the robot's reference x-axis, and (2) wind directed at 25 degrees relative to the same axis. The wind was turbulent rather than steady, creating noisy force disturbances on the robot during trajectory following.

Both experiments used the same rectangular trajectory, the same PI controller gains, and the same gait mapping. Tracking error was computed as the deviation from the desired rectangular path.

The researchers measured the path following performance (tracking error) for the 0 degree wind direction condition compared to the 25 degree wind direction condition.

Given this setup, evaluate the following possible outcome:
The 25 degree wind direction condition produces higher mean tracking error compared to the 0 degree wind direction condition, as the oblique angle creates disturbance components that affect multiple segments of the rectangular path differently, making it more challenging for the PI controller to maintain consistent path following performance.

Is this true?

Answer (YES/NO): NO